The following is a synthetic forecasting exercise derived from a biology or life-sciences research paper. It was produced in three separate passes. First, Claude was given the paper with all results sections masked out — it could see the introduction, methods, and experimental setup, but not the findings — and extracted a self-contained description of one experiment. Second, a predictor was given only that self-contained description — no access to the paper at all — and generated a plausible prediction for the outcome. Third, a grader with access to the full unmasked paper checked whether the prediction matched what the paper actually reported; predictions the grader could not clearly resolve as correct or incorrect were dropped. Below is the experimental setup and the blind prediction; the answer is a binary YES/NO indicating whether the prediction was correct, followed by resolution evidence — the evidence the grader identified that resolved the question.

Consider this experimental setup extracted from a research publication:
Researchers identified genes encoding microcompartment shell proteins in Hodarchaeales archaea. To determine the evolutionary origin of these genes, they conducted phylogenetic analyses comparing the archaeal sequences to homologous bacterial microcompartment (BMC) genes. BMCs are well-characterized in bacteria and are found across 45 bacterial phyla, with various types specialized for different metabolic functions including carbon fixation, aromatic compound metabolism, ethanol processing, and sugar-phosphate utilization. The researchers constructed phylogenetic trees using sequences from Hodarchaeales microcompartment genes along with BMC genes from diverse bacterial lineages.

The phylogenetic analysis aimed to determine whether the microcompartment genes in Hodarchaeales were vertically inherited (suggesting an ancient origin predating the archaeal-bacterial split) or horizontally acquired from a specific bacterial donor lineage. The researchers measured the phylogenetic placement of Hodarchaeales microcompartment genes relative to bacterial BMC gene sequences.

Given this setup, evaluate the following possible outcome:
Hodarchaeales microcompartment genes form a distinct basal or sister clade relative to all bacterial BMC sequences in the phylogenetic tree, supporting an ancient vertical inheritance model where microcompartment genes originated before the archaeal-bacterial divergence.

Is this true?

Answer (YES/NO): NO